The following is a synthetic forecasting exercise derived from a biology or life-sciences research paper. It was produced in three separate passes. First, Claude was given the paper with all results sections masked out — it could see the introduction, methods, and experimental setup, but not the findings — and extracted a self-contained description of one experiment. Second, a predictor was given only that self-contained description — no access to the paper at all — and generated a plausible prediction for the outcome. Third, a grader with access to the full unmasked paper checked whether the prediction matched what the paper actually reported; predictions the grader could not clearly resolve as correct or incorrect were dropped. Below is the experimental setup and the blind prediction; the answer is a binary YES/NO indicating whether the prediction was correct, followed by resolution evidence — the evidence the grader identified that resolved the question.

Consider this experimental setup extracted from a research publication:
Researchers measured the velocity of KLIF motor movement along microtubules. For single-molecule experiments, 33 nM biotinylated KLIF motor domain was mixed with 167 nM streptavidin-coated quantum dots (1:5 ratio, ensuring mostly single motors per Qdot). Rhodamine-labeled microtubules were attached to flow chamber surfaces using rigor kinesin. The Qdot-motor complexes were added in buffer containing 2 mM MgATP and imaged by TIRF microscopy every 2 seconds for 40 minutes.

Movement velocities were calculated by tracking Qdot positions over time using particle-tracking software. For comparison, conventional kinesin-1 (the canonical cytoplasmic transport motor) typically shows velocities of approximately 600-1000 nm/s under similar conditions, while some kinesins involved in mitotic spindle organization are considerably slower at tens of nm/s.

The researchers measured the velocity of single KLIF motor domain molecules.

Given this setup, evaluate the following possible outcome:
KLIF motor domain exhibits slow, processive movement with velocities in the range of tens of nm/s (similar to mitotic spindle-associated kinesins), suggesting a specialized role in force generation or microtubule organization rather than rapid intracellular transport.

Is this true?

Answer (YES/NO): NO